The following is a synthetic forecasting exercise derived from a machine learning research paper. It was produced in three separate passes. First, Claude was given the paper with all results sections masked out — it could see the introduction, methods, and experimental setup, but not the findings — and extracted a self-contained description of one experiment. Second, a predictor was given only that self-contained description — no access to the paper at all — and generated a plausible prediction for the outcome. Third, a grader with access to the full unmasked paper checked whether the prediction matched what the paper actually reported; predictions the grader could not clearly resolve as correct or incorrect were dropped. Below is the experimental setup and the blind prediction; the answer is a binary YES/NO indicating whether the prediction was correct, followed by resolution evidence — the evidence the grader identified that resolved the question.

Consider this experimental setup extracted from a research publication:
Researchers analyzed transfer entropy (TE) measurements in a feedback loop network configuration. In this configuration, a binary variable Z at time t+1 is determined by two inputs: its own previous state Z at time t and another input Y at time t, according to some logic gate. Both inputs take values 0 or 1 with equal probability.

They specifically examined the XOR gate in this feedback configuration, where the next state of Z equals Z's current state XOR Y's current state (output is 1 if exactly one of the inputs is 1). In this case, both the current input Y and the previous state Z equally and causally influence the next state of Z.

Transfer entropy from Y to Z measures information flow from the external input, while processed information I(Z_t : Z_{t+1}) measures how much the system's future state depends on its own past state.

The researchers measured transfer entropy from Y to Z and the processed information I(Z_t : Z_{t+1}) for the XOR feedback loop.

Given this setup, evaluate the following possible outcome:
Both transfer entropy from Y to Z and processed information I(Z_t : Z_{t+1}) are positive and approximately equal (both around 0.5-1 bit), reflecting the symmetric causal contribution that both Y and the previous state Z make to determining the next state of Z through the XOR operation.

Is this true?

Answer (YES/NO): NO